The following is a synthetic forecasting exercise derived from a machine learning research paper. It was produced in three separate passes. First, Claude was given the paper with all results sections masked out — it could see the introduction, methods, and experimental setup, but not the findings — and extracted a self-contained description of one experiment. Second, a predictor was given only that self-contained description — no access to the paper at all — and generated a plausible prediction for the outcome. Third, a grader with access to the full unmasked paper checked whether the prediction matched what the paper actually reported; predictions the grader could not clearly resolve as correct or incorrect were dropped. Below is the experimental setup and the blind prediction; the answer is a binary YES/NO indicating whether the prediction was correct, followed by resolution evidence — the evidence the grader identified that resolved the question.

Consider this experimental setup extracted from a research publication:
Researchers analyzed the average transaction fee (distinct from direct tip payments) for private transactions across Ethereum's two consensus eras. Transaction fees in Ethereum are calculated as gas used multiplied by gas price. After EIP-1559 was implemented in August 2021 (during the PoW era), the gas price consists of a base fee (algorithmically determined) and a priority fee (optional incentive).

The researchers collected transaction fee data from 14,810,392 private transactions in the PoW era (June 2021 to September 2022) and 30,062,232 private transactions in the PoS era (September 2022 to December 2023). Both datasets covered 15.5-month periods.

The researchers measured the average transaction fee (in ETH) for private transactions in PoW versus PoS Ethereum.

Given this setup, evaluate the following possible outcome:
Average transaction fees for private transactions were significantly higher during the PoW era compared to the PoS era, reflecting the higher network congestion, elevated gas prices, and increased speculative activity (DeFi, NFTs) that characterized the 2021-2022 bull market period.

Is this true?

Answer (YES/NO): YES